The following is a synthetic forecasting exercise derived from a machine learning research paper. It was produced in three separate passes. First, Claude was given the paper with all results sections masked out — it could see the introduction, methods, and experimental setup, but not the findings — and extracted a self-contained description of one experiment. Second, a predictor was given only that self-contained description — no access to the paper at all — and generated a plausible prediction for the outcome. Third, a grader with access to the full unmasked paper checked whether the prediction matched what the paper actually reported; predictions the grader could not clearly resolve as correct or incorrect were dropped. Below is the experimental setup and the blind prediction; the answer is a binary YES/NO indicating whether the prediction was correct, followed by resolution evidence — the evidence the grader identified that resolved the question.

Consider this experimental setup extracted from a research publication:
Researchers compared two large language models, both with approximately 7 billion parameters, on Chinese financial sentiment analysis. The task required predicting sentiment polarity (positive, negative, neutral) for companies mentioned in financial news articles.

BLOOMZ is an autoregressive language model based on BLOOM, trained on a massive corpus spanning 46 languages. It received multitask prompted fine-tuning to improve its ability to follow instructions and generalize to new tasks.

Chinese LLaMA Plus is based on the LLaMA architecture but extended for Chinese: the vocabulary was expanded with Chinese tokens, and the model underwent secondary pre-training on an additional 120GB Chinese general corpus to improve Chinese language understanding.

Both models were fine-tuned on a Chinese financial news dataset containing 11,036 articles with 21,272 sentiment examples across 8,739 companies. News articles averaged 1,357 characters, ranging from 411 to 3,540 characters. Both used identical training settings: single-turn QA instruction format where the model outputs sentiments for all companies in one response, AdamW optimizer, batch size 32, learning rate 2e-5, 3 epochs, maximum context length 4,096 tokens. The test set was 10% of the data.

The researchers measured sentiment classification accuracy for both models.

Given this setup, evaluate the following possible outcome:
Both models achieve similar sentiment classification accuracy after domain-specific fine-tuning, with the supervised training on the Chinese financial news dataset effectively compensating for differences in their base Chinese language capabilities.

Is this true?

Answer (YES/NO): YES